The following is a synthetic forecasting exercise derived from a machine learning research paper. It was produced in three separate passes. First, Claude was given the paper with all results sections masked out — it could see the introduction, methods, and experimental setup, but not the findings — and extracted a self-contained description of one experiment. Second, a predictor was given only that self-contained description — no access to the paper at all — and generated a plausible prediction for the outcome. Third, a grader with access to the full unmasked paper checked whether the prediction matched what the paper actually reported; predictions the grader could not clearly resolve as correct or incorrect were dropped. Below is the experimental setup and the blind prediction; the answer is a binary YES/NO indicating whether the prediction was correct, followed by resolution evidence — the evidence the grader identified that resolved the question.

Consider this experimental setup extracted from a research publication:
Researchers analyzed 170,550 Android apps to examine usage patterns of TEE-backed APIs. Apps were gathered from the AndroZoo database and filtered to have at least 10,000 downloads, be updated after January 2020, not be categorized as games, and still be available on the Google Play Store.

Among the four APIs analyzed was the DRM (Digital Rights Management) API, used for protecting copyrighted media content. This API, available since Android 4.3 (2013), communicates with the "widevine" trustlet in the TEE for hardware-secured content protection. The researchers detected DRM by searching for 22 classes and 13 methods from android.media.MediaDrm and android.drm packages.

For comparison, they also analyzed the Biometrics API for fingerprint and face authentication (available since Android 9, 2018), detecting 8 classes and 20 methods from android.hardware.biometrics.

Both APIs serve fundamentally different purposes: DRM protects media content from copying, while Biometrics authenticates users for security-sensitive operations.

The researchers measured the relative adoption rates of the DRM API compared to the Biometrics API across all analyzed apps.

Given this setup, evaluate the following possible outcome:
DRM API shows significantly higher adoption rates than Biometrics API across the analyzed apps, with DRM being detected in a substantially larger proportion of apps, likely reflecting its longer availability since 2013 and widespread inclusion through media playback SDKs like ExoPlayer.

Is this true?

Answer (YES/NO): YES